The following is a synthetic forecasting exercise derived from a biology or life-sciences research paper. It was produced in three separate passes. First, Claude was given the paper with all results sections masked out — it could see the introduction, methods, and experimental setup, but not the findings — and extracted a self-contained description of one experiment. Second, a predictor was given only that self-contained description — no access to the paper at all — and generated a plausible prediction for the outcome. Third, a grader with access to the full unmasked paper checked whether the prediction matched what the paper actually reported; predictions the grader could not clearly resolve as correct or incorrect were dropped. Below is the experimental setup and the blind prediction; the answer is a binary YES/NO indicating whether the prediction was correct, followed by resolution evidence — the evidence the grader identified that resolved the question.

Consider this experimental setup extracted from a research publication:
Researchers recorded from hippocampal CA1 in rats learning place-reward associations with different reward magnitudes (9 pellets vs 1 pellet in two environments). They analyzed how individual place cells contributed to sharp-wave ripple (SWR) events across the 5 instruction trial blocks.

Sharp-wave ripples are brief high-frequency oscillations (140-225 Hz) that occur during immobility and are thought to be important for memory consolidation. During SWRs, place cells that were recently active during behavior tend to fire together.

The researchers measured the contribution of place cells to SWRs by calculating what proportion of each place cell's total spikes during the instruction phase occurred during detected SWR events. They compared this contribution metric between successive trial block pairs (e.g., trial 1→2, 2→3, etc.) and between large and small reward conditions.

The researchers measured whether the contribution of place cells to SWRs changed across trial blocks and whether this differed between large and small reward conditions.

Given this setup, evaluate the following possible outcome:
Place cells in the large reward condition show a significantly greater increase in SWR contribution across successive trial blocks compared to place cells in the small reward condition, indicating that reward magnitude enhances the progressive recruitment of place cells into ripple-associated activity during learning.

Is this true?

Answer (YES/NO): NO